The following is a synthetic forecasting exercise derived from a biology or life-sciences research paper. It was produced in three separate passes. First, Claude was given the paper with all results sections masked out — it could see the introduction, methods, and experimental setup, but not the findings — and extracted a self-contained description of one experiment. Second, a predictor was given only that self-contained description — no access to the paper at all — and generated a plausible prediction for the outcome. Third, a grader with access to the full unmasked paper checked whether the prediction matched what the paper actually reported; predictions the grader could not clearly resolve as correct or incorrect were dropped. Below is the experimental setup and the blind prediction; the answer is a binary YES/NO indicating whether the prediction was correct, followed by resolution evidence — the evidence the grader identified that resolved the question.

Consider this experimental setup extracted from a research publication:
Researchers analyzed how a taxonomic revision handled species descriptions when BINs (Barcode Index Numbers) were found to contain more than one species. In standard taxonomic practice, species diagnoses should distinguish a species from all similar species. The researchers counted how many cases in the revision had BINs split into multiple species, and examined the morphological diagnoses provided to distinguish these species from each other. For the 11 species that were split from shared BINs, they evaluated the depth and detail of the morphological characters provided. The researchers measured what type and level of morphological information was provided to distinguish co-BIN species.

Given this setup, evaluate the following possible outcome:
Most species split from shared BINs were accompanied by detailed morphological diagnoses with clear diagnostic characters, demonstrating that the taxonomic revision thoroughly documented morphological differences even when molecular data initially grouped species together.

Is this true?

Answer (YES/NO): NO